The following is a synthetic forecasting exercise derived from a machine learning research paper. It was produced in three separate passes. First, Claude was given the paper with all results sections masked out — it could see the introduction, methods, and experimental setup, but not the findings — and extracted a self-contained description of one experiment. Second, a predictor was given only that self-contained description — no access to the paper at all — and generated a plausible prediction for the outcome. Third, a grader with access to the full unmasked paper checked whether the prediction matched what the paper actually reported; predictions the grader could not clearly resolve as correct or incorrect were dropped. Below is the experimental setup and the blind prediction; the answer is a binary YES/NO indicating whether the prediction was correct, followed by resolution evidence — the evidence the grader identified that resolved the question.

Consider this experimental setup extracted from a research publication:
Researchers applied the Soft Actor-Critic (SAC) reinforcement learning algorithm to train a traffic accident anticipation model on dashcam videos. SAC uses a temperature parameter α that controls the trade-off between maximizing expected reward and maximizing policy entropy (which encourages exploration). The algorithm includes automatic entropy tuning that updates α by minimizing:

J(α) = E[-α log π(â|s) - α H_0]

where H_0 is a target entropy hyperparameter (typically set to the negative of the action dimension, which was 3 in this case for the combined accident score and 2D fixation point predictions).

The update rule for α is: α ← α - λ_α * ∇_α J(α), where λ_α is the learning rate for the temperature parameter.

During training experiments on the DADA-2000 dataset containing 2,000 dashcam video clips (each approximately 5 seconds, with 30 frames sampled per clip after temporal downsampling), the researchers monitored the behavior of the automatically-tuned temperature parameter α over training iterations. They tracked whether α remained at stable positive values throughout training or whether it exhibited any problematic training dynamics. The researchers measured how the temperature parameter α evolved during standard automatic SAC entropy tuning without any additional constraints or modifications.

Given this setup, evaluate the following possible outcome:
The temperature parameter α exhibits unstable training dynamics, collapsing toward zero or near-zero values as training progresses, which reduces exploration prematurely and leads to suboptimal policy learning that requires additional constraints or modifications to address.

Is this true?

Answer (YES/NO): YES